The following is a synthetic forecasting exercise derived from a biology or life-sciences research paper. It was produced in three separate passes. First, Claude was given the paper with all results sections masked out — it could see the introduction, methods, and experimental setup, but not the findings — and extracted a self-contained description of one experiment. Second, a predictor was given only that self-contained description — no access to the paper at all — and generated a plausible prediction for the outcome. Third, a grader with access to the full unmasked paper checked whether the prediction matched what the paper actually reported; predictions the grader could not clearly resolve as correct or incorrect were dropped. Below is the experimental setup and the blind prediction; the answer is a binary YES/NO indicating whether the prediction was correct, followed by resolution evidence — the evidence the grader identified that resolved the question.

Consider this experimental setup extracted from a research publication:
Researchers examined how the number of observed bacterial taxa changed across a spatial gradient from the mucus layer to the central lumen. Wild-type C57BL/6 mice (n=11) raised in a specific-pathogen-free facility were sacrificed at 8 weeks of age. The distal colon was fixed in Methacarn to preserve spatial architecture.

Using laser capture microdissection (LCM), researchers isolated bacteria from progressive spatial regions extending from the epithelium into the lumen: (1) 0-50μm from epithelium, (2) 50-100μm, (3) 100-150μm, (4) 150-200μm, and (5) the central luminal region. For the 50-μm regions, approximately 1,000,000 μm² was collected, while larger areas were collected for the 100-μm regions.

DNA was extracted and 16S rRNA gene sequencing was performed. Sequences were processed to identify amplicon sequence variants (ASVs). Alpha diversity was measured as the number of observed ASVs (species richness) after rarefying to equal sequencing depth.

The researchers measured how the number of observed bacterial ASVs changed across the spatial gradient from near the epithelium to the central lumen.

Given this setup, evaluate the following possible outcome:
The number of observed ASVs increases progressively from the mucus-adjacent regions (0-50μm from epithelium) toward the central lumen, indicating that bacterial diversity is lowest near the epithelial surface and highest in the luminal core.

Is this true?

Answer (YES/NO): NO